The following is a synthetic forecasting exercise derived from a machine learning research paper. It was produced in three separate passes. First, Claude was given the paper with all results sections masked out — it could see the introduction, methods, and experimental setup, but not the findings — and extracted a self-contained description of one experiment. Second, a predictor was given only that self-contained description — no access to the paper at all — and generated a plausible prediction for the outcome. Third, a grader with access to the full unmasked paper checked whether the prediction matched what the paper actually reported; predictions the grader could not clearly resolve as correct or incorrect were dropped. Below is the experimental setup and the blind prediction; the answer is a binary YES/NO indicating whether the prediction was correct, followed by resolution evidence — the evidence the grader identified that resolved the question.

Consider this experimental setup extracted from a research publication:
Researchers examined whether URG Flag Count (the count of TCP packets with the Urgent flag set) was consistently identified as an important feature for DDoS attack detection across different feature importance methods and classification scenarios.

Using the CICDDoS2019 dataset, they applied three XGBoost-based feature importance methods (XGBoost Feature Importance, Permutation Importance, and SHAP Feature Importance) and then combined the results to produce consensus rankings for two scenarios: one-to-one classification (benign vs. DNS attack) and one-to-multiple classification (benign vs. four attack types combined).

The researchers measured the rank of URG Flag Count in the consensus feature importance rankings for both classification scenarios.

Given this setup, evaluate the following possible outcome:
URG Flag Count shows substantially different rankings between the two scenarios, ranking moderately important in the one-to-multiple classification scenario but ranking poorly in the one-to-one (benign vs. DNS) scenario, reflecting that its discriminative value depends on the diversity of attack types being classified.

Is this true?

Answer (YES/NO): NO